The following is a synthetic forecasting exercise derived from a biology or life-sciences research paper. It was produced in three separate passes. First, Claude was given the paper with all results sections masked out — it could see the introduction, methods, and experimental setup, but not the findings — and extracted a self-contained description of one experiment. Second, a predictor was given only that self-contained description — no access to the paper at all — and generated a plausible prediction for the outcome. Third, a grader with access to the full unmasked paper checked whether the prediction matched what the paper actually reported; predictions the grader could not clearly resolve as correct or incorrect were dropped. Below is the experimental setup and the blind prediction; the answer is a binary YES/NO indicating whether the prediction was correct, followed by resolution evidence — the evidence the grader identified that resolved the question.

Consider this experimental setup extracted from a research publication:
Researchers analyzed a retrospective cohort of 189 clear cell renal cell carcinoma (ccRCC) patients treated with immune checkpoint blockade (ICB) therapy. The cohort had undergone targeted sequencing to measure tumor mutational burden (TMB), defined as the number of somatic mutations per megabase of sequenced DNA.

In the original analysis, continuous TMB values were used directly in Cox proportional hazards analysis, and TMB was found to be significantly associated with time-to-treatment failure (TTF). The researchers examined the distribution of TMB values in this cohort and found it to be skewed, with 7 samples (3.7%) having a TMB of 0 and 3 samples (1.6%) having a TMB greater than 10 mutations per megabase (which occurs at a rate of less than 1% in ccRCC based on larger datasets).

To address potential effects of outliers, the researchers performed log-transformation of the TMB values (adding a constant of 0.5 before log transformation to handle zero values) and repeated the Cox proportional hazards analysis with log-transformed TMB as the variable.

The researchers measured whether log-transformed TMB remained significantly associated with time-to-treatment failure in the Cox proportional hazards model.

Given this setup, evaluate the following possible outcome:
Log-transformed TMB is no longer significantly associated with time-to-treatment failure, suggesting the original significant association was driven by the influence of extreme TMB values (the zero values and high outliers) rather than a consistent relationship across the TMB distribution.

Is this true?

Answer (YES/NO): YES